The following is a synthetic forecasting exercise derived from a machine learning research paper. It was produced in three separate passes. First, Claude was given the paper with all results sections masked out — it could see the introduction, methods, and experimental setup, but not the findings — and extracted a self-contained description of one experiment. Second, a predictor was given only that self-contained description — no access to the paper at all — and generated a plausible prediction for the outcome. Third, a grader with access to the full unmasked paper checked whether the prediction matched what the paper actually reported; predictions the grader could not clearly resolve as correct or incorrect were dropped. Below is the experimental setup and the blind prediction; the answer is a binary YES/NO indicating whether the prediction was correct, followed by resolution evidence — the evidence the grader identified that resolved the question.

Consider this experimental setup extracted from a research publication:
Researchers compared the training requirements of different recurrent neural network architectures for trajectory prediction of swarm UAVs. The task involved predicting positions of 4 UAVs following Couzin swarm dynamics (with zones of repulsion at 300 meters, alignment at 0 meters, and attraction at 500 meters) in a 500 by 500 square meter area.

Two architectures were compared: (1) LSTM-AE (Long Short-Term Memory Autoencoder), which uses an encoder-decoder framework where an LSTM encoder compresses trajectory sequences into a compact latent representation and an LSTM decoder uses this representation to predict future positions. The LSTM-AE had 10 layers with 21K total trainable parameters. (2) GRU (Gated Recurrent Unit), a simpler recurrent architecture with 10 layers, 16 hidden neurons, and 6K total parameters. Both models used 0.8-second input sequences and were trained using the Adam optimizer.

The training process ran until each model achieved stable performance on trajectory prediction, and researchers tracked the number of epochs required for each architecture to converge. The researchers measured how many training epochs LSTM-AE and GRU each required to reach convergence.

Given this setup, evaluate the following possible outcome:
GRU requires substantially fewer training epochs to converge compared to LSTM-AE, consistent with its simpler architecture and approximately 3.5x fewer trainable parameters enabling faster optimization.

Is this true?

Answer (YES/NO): YES